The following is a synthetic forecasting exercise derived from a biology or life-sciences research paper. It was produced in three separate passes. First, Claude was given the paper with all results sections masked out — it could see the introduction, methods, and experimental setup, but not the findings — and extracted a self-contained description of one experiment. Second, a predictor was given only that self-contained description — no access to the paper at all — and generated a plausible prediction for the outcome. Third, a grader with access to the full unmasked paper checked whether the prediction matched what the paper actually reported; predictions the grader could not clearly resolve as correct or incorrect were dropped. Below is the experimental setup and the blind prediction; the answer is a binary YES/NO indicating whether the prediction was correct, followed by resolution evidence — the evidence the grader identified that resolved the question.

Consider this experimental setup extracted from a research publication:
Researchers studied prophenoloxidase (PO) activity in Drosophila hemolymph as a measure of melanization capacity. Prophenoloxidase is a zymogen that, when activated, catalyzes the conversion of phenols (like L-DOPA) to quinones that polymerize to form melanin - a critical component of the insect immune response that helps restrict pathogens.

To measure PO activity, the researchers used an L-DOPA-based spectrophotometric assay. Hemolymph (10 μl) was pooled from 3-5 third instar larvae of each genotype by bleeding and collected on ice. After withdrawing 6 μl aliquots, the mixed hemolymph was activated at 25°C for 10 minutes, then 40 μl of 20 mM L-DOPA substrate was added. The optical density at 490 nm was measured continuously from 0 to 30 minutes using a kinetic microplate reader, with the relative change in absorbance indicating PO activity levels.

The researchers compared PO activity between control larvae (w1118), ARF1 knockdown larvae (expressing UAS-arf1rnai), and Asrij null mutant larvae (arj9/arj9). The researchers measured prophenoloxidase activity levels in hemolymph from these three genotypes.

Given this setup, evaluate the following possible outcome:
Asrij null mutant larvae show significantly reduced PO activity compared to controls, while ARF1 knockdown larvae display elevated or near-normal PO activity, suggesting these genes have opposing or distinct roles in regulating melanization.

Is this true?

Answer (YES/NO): NO